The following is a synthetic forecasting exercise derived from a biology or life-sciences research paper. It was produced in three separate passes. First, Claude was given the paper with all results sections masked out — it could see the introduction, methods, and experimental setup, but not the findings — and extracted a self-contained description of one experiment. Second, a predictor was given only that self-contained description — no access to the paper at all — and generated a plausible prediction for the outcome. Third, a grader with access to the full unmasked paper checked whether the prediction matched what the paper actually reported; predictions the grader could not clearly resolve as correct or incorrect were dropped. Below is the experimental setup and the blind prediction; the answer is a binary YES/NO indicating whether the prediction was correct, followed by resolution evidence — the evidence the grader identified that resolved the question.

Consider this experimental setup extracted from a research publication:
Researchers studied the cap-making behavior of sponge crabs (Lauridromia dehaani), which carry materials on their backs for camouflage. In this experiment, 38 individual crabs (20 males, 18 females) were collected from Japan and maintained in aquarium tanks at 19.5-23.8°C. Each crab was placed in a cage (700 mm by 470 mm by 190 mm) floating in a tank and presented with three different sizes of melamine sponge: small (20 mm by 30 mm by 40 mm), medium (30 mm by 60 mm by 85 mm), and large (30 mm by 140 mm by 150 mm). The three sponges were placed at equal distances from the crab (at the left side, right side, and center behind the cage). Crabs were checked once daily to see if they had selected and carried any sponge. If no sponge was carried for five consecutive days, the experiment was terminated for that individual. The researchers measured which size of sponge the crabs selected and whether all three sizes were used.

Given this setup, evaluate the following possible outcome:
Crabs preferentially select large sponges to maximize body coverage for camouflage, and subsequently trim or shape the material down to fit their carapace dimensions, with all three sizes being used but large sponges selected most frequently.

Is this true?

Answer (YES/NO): NO